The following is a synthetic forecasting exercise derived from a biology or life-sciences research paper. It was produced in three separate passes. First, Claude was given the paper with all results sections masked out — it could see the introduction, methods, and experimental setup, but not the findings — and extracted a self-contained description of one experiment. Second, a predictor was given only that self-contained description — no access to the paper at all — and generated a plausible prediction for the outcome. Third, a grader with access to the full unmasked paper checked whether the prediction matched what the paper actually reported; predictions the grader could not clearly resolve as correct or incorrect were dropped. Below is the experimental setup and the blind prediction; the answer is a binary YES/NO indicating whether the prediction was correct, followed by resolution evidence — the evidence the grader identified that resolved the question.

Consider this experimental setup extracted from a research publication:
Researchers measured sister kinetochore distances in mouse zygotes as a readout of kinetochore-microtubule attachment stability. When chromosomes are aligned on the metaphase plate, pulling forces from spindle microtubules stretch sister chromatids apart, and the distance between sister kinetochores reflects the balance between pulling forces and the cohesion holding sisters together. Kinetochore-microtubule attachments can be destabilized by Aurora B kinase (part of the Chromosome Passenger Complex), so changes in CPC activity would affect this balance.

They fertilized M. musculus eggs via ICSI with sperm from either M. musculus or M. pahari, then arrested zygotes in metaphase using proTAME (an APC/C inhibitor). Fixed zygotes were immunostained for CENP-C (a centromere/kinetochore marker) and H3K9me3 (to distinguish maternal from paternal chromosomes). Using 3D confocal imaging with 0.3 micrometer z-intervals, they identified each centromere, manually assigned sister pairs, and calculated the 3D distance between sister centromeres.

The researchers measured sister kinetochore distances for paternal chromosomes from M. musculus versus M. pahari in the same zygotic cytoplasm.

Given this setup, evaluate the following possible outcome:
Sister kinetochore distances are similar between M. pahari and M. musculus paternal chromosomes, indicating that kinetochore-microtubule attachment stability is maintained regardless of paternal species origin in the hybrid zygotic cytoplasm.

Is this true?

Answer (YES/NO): NO